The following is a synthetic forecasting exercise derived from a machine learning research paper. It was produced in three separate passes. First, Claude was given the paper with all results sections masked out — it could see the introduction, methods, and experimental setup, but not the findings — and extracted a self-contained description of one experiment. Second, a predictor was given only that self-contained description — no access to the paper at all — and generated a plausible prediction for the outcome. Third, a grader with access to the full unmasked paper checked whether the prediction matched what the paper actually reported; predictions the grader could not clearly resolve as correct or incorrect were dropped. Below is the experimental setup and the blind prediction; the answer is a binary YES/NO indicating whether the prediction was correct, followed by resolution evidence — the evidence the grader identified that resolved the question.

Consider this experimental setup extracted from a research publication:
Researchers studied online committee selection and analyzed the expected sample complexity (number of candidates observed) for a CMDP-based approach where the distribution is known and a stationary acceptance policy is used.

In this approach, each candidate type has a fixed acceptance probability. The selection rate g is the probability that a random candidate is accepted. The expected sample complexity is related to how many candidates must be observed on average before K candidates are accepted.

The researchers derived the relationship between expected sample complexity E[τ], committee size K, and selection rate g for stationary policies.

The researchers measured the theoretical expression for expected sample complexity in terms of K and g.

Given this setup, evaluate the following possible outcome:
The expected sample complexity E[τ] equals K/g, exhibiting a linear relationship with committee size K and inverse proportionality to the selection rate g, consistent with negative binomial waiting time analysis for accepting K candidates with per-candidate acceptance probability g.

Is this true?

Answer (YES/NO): YES